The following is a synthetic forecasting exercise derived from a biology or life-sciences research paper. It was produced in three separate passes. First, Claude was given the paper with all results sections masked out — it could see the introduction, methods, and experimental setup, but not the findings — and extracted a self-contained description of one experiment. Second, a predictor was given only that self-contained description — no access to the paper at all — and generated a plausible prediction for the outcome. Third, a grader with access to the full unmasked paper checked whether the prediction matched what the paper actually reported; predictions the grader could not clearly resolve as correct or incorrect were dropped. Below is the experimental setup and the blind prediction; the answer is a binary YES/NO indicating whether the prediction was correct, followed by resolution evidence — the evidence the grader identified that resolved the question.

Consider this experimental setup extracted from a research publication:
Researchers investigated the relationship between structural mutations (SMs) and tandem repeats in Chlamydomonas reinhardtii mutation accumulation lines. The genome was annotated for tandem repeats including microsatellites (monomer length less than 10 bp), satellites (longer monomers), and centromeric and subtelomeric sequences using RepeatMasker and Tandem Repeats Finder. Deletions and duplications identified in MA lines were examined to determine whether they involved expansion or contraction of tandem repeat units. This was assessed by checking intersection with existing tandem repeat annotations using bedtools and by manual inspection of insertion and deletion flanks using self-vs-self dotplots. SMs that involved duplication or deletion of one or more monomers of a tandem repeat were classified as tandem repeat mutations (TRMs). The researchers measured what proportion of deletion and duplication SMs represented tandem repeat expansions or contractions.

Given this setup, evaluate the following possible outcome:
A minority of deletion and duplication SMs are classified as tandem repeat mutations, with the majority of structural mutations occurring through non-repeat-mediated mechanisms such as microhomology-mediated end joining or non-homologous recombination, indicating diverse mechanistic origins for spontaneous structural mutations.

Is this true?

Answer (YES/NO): NO